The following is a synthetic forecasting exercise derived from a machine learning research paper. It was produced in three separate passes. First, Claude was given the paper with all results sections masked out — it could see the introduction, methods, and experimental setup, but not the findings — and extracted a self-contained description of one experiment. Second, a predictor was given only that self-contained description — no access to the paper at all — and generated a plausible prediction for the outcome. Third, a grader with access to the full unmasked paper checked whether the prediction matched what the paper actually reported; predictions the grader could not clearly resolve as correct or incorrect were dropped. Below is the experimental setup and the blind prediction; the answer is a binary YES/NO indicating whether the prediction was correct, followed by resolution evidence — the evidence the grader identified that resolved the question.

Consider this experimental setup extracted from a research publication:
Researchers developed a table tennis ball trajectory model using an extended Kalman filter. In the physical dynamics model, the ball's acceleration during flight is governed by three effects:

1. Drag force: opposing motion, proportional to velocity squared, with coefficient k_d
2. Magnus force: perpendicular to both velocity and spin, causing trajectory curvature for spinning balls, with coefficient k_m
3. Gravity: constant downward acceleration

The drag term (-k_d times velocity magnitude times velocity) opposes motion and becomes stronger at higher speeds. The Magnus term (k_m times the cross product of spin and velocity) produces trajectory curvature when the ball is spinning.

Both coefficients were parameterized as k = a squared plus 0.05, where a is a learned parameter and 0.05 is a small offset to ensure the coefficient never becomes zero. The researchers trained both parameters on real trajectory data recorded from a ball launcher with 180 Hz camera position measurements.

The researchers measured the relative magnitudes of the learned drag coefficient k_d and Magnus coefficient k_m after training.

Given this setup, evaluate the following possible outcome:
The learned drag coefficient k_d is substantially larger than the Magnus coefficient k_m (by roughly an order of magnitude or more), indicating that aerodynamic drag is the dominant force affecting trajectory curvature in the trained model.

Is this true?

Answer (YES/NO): NO